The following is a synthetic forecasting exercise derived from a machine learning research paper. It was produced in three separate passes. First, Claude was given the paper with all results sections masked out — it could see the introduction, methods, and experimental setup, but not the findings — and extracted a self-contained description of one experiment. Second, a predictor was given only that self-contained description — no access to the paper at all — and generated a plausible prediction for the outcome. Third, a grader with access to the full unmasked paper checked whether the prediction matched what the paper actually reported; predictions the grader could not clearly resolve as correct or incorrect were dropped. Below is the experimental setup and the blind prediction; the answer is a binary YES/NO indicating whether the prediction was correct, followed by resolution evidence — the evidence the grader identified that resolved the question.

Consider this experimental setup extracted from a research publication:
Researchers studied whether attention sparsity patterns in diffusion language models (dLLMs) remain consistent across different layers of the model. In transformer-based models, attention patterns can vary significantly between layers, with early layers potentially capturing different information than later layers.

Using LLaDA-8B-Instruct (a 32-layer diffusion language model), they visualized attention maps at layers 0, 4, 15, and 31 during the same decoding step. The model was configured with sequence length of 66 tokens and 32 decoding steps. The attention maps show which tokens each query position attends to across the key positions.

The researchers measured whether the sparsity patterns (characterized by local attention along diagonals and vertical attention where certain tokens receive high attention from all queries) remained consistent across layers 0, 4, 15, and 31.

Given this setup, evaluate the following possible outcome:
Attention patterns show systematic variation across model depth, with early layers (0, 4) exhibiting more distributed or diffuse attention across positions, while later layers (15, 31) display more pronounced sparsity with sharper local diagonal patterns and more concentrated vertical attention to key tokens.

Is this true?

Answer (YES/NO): NO